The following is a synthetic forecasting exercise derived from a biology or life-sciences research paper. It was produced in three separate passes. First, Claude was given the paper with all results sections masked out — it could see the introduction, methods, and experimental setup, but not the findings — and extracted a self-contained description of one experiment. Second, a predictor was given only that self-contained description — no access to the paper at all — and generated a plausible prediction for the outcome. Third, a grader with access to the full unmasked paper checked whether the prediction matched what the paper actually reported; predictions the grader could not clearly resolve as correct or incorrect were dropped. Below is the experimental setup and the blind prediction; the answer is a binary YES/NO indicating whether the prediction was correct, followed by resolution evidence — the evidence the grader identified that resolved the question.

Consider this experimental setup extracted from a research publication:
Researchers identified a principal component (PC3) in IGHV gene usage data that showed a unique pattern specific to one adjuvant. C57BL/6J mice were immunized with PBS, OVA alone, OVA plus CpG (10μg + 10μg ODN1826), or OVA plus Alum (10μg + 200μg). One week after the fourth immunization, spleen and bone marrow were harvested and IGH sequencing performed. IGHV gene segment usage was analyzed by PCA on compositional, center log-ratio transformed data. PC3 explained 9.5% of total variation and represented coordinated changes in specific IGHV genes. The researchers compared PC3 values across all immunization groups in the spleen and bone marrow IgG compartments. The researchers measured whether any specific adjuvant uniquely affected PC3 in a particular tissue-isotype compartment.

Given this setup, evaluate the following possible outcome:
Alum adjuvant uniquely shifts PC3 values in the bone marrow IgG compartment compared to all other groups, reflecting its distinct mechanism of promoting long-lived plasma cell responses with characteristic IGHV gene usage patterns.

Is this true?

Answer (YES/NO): NO